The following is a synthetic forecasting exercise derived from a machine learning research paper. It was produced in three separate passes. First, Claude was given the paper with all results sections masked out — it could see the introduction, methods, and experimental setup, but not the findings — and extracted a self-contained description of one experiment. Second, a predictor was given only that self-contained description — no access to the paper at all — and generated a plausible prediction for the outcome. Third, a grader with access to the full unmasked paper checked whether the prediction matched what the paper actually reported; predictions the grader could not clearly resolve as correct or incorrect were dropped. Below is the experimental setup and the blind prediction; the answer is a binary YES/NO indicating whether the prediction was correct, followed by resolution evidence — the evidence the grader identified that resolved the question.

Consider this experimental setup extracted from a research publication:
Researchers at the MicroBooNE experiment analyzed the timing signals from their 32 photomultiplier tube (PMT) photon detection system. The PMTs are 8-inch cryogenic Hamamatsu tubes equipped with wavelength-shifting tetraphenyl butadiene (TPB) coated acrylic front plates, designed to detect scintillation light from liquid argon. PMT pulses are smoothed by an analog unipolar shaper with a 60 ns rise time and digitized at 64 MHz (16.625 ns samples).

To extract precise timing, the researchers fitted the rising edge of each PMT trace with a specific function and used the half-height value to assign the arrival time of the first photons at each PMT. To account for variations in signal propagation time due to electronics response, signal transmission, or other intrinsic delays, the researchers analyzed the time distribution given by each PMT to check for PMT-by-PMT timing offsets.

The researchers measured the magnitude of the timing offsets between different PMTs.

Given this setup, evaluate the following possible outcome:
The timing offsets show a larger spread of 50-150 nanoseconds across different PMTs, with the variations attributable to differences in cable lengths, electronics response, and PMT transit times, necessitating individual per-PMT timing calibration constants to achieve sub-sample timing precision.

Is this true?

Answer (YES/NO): NO